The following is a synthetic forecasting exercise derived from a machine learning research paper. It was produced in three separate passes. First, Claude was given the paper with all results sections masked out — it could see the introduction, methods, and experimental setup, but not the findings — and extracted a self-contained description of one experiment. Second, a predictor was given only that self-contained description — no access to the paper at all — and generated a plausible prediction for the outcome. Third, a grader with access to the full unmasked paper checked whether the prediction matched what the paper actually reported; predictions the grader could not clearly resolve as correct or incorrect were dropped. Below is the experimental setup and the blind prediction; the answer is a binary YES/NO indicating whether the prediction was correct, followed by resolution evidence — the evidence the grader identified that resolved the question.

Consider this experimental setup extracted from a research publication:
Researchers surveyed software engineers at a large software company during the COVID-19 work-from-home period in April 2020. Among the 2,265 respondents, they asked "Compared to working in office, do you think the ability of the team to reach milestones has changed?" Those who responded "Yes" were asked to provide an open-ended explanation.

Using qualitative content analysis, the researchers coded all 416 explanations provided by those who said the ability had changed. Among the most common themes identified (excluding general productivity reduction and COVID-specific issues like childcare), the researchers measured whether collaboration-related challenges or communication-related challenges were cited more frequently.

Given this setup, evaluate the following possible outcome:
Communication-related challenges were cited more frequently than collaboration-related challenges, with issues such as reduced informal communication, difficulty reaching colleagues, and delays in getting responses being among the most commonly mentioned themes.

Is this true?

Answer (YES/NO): NO